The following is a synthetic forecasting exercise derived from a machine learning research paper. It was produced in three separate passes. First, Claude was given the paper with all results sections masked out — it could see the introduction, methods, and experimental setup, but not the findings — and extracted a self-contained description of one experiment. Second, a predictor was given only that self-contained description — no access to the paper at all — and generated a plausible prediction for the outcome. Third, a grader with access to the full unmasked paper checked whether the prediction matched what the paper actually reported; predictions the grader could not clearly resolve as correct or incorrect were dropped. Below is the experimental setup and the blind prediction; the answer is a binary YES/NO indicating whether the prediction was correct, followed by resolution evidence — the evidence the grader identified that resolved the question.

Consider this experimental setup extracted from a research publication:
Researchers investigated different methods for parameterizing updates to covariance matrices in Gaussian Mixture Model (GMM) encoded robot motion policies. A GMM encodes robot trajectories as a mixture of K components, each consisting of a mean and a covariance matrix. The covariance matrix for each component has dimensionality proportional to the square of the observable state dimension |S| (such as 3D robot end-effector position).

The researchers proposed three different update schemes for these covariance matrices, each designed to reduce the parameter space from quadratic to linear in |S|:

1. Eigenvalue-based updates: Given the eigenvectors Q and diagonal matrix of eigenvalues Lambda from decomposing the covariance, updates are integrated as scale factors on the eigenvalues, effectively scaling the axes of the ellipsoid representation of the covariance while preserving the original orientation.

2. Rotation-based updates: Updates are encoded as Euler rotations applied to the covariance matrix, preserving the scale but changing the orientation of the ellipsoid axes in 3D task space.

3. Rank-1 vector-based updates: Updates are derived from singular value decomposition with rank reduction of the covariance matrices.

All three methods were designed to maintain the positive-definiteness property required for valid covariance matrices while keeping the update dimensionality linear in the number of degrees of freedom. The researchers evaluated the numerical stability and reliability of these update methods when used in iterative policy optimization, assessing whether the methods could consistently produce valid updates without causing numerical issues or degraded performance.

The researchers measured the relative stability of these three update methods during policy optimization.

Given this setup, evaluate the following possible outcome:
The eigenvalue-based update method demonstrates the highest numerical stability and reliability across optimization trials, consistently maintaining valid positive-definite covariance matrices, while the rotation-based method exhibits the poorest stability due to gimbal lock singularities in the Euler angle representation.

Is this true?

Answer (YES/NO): NO